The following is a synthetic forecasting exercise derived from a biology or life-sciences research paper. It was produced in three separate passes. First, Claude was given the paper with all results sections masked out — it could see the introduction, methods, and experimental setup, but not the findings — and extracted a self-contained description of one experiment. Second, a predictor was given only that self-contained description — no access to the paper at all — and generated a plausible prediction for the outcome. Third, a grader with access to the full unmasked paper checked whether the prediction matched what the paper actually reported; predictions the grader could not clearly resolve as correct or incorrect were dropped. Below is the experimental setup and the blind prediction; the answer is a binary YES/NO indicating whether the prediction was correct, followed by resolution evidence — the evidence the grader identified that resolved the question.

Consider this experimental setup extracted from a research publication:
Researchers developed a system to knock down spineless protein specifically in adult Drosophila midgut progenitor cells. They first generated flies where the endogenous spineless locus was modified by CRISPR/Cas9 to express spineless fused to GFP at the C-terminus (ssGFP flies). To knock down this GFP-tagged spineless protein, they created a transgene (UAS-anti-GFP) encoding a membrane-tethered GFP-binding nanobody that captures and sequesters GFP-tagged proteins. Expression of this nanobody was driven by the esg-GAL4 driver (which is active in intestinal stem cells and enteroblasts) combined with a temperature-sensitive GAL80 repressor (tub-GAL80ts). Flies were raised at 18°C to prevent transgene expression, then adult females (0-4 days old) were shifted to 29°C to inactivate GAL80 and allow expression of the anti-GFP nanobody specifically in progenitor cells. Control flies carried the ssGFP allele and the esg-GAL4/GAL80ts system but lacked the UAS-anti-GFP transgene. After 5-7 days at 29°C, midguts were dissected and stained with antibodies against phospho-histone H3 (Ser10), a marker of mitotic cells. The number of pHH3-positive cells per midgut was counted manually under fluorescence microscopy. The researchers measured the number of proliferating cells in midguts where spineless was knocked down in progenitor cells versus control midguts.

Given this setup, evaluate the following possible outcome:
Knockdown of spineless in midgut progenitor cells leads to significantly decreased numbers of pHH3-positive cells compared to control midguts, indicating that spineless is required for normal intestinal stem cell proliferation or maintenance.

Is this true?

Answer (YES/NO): NO